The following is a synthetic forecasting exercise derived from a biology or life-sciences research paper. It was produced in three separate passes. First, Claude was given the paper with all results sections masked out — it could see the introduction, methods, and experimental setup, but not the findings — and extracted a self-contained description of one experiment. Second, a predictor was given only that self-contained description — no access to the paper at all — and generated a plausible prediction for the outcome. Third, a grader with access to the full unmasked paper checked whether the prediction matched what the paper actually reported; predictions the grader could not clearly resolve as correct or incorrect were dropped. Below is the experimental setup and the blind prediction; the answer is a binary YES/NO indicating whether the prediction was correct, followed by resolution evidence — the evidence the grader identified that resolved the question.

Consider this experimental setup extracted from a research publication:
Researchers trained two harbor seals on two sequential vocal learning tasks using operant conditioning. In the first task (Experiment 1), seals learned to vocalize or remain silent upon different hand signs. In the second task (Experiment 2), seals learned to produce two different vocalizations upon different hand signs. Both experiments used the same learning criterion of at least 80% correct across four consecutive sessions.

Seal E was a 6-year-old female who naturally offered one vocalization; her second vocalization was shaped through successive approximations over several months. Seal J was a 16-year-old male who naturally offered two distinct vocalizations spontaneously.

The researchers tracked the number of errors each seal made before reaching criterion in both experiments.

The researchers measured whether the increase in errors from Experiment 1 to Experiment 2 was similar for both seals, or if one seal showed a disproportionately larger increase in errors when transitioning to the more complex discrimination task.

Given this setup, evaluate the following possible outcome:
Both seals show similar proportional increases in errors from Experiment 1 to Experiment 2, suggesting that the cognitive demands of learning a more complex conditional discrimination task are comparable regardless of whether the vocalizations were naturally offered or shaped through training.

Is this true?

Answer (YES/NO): NO